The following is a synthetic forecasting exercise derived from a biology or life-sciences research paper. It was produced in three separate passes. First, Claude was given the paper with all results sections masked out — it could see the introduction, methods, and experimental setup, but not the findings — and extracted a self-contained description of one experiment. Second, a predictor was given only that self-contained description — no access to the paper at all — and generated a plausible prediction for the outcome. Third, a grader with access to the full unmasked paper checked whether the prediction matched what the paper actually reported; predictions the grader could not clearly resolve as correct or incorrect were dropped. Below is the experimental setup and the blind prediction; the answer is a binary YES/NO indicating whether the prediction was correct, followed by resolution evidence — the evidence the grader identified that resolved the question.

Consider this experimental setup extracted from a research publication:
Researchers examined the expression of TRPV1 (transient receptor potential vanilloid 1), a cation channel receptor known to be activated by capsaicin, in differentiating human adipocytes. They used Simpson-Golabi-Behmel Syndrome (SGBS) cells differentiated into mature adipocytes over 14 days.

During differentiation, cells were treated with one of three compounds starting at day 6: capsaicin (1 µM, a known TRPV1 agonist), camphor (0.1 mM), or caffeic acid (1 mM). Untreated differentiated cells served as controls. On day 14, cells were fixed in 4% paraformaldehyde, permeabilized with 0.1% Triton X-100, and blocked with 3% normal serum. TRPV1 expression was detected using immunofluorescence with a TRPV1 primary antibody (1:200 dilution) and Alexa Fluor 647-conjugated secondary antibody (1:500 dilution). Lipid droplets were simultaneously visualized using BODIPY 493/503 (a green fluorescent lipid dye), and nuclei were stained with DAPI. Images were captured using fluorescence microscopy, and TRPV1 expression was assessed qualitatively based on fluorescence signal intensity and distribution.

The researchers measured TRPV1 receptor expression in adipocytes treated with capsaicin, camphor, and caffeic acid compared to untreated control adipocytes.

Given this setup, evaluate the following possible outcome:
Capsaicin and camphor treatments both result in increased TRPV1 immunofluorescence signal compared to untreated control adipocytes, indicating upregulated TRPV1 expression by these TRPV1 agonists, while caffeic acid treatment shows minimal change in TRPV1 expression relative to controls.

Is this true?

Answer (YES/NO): NO